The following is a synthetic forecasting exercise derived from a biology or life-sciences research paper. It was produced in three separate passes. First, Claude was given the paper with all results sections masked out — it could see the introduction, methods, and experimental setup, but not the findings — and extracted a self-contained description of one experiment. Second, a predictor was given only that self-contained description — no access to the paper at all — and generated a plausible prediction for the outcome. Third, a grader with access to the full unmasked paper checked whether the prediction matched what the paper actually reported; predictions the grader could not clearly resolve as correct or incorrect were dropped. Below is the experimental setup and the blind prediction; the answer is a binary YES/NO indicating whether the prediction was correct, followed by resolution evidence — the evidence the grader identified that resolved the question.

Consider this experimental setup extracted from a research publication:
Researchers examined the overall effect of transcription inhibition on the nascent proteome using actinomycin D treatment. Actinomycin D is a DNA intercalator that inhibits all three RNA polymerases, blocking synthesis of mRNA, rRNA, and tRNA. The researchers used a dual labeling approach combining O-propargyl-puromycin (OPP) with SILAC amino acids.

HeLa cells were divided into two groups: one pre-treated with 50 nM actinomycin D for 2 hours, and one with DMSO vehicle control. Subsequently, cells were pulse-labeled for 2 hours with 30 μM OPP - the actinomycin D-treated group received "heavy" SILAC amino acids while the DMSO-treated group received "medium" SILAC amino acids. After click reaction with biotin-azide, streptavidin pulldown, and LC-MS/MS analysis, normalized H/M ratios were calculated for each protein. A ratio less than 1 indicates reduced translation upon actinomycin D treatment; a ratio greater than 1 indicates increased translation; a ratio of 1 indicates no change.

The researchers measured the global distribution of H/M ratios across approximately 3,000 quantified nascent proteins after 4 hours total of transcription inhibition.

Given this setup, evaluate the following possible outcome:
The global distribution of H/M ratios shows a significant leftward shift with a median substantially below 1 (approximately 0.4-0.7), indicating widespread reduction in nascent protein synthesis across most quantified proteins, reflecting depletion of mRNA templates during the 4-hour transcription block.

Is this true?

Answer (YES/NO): NO